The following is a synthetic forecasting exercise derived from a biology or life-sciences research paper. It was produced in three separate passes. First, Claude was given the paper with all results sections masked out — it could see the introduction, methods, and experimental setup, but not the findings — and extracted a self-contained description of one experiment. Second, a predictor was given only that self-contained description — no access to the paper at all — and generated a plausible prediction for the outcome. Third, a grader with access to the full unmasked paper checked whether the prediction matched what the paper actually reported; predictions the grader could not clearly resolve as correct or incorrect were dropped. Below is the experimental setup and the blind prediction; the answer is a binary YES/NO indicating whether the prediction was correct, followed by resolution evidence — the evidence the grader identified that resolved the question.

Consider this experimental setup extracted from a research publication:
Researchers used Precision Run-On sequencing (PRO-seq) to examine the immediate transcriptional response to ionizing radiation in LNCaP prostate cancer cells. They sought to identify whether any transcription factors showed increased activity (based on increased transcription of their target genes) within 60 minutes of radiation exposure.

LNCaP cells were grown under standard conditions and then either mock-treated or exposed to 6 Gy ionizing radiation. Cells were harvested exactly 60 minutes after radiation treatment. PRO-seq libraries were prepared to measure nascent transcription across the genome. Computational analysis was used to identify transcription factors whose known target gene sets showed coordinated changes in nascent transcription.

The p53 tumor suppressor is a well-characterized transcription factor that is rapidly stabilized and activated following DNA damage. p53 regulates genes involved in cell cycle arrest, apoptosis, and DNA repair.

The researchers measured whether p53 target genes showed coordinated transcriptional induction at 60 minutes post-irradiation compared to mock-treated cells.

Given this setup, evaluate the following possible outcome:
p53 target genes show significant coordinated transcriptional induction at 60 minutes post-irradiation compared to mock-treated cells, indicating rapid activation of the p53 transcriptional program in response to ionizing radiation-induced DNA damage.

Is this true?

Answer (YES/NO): YES